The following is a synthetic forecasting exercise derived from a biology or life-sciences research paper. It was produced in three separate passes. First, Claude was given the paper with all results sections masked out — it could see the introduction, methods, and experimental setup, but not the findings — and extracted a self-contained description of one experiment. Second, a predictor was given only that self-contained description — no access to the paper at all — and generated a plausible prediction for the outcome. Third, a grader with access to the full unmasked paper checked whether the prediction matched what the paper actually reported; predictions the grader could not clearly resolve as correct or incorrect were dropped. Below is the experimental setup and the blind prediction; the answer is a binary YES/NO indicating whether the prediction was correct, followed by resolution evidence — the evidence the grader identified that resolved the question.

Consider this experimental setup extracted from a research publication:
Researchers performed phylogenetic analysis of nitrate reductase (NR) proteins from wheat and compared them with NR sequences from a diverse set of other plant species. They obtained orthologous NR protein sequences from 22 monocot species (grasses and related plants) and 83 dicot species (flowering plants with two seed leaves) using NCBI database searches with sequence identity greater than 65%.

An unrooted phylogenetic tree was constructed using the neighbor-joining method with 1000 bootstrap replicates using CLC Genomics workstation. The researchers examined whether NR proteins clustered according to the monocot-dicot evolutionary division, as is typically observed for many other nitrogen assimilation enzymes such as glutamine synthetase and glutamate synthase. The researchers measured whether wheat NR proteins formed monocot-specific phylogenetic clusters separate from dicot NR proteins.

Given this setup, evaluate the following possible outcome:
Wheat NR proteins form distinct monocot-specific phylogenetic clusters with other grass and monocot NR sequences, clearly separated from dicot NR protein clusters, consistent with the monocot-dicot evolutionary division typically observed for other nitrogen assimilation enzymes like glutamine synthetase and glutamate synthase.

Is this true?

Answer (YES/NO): NO